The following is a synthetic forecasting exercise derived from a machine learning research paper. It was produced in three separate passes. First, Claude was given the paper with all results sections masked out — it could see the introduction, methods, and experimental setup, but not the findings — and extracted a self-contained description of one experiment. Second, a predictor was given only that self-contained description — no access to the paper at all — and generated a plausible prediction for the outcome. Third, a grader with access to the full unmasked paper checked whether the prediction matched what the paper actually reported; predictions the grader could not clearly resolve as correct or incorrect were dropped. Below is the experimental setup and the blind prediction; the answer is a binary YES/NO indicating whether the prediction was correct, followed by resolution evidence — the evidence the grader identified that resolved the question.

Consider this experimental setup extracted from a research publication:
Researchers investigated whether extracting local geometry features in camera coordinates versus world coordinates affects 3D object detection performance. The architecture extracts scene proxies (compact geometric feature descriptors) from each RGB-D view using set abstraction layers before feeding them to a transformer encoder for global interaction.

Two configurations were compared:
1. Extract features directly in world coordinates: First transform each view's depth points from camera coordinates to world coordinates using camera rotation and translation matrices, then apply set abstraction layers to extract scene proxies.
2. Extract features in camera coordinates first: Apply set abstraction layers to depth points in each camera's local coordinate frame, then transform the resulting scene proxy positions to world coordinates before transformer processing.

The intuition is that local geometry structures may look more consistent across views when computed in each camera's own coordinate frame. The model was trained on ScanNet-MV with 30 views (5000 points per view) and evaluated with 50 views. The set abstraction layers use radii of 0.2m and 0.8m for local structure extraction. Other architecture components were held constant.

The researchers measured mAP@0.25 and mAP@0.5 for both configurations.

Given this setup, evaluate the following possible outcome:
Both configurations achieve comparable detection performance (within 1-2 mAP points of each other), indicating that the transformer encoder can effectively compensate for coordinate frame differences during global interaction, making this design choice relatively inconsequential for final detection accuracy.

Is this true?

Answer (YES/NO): NO